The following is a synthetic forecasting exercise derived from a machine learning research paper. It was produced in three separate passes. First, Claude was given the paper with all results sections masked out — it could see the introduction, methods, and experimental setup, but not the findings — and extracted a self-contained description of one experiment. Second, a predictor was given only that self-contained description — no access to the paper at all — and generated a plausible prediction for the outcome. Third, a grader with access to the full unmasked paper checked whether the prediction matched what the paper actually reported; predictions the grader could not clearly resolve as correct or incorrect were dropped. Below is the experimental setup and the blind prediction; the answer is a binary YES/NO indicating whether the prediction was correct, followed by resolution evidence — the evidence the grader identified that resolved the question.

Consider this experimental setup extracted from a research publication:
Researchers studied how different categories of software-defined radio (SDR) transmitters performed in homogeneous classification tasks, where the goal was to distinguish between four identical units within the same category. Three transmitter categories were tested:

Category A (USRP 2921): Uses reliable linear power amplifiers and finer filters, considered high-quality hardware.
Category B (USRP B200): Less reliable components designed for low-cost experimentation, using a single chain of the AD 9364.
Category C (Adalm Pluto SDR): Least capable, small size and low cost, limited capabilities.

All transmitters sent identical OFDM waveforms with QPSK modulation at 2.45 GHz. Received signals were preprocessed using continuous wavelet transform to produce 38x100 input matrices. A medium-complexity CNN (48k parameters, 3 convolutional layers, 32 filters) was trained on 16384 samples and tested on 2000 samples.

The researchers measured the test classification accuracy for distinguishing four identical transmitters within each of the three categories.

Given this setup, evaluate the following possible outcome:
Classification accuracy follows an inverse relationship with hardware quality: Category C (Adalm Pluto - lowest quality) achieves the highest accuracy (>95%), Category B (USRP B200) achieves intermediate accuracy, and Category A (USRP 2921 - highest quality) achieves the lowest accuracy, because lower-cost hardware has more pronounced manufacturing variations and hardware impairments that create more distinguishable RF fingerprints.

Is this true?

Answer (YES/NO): NO